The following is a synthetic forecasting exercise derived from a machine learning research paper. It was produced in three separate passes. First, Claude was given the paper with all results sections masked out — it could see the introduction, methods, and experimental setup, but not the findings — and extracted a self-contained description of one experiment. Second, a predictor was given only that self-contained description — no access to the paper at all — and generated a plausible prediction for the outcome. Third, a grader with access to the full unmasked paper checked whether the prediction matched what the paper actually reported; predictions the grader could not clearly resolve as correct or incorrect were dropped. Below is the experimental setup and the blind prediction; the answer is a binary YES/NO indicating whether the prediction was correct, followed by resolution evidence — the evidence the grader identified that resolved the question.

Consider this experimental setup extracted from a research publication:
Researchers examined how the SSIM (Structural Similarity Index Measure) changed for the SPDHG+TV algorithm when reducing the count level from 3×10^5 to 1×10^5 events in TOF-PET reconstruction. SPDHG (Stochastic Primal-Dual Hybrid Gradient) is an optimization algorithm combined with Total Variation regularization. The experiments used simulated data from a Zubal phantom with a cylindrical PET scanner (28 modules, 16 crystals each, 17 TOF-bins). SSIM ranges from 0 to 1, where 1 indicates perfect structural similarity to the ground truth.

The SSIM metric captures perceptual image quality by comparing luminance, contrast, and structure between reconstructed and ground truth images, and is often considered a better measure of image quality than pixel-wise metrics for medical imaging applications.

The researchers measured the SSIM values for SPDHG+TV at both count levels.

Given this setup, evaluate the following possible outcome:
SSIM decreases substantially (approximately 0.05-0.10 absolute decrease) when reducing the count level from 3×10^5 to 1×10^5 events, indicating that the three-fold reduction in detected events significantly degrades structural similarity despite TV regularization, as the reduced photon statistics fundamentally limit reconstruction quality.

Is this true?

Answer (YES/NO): YES